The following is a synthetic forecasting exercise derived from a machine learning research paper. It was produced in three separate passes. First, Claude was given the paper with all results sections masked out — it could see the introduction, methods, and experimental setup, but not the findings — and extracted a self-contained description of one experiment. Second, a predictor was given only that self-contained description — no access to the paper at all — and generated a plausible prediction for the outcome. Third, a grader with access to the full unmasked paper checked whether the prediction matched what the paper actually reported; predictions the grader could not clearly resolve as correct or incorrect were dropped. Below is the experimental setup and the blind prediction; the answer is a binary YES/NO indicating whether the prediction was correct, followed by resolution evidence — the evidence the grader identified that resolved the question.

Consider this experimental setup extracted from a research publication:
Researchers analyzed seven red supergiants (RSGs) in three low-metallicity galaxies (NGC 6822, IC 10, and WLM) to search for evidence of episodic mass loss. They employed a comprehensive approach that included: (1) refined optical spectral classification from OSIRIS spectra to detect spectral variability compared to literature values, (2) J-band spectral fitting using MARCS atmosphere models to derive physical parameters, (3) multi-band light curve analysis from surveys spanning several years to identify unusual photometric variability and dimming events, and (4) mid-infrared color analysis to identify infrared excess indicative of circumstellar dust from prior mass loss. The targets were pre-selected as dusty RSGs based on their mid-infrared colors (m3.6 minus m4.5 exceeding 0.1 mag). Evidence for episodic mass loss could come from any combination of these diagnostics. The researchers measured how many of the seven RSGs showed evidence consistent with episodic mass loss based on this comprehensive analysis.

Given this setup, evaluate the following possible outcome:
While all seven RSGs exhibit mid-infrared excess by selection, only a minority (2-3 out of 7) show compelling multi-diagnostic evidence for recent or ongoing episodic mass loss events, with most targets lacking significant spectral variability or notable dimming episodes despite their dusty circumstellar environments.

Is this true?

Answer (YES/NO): NO